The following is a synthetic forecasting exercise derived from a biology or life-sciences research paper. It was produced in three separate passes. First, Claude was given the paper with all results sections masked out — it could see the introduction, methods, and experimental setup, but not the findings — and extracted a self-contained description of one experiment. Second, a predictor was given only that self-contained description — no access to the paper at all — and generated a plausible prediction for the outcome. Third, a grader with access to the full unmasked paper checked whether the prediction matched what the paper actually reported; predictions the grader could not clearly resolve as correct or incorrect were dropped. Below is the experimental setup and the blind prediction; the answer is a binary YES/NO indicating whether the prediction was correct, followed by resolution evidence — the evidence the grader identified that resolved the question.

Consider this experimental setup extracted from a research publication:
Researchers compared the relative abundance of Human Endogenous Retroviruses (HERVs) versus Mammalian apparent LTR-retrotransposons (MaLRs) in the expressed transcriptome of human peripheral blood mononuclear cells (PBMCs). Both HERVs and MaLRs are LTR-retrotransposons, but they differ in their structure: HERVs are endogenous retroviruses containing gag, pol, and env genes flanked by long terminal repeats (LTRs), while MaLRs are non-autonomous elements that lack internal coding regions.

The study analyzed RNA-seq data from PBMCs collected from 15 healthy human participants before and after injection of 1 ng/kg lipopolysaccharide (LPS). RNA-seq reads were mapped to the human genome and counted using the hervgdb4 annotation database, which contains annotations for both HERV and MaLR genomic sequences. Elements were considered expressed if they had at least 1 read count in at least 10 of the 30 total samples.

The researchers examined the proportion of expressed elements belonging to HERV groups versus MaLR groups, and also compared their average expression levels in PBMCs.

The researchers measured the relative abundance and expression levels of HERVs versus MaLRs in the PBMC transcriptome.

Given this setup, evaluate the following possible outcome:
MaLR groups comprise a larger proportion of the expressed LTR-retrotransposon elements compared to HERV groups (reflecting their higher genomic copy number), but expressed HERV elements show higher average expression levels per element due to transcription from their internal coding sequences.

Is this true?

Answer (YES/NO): NO